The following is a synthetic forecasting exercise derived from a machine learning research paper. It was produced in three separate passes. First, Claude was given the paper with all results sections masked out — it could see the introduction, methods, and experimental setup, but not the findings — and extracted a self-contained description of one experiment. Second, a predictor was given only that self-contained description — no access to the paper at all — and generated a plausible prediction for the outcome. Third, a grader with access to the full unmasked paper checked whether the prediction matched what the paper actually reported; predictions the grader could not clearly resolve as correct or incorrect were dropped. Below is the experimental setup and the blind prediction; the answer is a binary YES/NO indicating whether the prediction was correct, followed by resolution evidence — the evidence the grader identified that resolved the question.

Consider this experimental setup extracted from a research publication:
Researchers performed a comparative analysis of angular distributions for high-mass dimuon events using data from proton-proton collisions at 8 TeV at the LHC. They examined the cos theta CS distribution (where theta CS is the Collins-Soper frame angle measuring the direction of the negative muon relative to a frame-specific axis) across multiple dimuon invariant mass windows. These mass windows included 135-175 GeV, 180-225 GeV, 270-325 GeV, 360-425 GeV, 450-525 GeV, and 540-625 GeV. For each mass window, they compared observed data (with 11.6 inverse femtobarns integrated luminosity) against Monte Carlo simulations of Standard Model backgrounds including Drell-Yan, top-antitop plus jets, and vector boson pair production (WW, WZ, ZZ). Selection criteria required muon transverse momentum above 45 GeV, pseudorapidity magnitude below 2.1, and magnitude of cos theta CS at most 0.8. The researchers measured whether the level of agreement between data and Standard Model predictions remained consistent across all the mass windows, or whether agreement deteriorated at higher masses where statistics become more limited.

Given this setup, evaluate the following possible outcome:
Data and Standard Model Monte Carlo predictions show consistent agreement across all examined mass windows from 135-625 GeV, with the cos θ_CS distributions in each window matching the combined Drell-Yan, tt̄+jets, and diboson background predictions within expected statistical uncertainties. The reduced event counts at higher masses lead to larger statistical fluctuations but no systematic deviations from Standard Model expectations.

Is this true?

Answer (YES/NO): YES